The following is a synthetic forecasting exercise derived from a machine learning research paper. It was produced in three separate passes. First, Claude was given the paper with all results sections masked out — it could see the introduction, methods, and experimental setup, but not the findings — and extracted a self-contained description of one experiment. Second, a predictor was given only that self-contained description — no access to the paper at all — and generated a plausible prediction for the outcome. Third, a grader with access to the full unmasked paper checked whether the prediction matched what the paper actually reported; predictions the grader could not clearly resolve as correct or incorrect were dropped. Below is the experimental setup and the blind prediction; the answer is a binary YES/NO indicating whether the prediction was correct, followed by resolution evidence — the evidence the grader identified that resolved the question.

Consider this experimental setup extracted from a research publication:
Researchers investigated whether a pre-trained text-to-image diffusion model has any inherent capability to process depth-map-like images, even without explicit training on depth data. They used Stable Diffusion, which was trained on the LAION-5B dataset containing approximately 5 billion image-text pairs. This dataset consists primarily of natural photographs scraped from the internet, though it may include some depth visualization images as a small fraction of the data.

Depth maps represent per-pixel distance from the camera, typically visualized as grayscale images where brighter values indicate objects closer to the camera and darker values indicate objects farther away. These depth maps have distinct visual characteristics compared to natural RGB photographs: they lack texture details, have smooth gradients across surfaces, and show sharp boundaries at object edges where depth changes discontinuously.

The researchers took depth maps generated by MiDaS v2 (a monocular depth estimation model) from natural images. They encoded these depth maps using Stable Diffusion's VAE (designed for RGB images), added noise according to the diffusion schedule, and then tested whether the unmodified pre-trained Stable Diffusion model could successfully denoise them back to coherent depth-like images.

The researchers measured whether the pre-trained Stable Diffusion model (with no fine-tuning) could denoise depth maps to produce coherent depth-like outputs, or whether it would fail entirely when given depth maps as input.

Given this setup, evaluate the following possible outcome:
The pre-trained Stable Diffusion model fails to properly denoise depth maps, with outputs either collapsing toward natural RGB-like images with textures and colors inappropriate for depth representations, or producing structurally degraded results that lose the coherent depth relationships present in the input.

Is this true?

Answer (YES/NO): NO